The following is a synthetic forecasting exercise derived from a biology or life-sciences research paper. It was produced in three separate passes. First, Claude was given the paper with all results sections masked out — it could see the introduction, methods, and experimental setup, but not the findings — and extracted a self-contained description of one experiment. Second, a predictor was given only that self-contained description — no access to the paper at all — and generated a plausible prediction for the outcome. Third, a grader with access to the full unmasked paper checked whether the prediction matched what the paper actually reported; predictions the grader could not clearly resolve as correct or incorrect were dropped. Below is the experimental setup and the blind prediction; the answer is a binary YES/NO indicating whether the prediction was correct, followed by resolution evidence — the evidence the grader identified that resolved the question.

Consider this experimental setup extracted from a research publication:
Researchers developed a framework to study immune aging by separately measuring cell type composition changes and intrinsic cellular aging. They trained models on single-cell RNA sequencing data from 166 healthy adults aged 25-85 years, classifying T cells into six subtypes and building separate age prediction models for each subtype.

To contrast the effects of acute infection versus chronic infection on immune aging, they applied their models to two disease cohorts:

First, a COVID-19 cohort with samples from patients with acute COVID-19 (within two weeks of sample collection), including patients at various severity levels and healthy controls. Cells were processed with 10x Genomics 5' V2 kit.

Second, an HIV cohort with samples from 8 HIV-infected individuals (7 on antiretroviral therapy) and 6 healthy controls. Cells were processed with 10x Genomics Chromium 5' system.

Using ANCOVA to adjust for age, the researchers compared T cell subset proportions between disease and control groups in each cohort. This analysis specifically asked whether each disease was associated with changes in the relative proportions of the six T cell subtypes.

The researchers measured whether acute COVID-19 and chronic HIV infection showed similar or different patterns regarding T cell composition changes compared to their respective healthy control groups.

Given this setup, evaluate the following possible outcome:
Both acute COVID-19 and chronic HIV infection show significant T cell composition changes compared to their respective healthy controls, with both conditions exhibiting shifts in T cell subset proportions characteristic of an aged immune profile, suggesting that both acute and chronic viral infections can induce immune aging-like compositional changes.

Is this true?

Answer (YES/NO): NO